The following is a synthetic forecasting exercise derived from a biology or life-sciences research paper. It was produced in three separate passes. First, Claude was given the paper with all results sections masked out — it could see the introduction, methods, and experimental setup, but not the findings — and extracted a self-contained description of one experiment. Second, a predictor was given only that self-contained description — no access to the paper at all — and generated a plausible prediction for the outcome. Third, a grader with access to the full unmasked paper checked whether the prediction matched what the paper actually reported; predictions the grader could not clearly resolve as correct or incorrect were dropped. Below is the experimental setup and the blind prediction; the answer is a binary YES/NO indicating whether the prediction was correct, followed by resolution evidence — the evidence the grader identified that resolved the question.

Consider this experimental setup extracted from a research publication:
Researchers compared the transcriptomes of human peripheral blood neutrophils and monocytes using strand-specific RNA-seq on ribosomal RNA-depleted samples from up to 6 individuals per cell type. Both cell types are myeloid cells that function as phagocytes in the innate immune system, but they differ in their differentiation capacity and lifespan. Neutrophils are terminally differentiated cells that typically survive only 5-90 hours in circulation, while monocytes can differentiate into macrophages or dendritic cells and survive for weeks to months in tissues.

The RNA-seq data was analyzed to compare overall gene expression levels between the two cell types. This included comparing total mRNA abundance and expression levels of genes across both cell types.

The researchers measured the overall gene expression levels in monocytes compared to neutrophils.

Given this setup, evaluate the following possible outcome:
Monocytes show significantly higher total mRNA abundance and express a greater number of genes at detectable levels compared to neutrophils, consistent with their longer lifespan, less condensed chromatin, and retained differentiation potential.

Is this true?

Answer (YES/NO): YES